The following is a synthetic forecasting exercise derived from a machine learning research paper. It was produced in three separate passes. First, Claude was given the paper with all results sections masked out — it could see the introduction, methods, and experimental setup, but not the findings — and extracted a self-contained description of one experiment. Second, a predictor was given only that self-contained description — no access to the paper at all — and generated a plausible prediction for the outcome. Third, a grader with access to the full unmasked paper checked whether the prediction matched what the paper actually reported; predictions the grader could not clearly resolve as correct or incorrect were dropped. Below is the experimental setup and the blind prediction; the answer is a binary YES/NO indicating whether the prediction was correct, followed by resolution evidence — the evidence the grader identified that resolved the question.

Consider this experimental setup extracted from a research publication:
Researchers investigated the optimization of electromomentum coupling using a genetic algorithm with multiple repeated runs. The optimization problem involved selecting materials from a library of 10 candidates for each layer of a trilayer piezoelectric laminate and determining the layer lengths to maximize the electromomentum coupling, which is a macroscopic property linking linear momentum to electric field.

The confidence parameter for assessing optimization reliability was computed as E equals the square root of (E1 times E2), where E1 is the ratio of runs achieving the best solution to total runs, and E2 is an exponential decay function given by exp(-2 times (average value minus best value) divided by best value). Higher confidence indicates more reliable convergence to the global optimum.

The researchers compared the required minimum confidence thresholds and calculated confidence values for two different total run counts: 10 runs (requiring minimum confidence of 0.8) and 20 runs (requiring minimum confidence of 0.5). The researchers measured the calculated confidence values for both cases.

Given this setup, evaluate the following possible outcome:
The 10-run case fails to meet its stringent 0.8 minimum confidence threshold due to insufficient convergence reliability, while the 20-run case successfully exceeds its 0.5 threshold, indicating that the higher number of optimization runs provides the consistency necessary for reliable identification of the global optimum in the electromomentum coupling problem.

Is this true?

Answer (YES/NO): NO